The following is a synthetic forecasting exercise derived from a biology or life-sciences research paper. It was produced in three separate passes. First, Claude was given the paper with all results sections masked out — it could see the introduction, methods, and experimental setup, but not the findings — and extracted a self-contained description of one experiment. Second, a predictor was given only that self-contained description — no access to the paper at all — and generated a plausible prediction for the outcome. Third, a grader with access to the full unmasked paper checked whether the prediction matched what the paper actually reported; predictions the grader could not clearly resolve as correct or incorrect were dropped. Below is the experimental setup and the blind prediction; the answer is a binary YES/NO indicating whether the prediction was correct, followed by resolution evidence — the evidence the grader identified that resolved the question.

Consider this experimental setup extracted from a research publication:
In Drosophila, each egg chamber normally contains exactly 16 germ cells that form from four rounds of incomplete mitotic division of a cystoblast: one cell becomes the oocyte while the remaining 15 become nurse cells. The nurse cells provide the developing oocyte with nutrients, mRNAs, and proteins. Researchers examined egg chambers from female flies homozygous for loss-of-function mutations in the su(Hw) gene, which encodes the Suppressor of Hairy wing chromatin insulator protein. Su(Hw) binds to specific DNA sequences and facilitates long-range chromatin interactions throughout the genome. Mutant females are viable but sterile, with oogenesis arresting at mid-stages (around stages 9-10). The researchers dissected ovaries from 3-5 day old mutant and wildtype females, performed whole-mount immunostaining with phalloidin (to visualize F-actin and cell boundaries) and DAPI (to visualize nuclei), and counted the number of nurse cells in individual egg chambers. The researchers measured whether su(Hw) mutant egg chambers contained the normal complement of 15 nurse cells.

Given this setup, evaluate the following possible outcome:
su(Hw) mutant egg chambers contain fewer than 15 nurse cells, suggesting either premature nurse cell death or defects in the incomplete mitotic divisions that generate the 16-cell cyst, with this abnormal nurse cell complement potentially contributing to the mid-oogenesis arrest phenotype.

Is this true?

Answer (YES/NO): NO